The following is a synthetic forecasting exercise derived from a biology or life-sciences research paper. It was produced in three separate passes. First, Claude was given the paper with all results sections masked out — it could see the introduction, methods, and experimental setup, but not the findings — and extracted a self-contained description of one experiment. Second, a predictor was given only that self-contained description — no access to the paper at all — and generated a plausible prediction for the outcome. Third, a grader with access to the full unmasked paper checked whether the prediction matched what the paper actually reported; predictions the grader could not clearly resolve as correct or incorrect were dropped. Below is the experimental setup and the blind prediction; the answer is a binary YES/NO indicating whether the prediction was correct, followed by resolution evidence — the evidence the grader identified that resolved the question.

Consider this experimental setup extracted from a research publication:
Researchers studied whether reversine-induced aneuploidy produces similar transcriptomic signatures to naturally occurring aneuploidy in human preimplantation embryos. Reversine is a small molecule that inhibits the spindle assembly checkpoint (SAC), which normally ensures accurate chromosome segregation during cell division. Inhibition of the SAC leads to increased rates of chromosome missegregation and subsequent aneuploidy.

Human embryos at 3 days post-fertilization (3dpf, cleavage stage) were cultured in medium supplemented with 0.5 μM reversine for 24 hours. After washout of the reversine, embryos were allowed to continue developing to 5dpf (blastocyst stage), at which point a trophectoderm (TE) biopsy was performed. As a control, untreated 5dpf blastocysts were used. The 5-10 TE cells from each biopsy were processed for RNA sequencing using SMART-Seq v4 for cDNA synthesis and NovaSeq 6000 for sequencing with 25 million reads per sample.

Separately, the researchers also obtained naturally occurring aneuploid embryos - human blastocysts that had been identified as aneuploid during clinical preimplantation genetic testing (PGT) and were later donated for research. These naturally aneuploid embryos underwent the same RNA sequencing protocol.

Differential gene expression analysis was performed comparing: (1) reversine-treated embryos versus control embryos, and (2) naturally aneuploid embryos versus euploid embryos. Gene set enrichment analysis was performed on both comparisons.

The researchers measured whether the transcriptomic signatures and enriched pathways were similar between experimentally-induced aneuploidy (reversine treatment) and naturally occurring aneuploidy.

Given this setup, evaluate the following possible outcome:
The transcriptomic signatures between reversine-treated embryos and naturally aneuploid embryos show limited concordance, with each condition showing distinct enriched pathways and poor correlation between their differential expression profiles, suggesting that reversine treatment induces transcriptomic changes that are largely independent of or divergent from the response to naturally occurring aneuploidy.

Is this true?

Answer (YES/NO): NO